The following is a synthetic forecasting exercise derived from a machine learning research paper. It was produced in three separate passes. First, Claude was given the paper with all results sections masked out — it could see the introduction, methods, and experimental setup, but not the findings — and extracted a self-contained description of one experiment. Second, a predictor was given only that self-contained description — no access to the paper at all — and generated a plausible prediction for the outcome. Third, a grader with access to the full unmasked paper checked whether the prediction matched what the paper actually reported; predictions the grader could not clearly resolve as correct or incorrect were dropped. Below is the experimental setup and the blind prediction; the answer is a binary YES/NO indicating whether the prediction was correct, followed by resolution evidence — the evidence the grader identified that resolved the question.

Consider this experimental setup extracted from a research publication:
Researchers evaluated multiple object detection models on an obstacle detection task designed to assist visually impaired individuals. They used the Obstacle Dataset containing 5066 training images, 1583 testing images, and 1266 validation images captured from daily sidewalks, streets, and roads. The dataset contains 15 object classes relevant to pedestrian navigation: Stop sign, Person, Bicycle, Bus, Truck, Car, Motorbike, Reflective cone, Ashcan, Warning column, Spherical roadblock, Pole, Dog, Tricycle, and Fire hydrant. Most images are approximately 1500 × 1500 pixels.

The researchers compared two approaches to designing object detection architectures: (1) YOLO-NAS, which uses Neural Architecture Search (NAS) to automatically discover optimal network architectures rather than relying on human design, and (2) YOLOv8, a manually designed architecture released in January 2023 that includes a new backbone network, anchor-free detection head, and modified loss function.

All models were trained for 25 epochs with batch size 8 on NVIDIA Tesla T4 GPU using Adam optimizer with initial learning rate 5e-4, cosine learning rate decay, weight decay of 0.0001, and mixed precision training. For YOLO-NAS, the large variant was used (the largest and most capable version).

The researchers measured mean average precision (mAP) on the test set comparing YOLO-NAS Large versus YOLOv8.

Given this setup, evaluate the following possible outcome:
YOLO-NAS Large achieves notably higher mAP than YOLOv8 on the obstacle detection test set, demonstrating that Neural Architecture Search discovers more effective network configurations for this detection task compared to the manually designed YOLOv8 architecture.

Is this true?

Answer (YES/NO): NO